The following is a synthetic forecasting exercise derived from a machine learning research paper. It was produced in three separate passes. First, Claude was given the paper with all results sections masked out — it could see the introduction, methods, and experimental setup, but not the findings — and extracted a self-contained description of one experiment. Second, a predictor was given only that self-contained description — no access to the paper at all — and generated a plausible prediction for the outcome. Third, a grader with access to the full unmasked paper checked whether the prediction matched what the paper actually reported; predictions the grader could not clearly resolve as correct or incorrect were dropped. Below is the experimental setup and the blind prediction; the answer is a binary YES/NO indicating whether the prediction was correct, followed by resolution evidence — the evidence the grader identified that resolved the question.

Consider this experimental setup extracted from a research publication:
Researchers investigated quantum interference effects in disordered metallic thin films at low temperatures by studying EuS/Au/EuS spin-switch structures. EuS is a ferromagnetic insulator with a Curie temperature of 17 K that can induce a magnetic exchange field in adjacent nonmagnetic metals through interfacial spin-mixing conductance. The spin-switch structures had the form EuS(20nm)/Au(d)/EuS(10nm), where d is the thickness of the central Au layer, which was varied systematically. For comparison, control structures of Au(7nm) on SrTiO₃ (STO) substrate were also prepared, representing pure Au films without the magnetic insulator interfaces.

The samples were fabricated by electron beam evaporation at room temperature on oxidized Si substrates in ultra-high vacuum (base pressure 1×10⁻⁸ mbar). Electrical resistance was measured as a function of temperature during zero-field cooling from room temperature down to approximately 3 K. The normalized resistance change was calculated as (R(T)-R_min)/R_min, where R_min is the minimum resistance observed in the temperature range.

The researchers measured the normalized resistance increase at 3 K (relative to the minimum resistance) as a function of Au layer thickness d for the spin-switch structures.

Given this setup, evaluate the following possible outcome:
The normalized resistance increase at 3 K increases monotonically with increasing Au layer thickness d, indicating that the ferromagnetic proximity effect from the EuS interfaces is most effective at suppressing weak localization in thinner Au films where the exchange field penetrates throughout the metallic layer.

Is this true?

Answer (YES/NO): NO